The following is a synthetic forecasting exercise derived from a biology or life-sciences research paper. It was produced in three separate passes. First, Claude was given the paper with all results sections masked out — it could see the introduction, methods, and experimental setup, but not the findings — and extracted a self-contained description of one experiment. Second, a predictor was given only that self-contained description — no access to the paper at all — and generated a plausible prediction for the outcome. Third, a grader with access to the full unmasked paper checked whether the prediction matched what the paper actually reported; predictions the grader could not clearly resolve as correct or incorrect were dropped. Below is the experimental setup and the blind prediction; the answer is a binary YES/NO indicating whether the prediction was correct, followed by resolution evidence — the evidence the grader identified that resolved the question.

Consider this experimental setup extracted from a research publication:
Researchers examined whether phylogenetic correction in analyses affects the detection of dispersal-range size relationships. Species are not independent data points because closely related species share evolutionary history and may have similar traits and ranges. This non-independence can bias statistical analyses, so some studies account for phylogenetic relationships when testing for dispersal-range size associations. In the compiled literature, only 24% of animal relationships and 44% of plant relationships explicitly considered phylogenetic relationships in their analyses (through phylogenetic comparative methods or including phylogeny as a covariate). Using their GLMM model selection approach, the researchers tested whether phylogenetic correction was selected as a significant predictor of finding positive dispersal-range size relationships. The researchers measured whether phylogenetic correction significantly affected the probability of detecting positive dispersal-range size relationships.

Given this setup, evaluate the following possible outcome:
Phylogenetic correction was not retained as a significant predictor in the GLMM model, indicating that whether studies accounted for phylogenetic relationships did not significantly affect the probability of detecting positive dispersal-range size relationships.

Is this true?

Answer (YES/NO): YES